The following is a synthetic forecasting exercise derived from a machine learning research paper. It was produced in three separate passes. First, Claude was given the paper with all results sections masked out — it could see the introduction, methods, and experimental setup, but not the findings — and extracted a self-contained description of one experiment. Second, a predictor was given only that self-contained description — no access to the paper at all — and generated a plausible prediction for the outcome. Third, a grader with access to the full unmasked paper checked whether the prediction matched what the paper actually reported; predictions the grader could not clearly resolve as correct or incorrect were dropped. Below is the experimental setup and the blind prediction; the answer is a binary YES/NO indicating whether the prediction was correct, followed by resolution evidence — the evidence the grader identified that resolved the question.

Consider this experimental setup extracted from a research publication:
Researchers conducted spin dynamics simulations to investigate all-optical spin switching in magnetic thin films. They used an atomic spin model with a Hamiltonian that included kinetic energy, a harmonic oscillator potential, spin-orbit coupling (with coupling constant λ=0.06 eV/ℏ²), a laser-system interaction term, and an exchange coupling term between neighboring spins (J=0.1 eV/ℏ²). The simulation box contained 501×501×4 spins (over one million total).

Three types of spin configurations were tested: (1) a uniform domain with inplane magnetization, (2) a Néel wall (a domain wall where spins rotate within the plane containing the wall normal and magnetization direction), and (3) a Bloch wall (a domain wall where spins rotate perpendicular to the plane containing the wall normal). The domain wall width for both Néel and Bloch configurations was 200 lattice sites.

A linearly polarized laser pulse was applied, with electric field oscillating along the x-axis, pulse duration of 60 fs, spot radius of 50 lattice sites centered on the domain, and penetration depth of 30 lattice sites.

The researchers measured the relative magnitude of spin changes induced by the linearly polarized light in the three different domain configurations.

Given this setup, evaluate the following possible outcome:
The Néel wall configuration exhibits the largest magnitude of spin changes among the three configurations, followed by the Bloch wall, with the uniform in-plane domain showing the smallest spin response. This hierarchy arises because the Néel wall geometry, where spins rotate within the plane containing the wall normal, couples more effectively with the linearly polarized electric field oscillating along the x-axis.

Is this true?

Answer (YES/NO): NO